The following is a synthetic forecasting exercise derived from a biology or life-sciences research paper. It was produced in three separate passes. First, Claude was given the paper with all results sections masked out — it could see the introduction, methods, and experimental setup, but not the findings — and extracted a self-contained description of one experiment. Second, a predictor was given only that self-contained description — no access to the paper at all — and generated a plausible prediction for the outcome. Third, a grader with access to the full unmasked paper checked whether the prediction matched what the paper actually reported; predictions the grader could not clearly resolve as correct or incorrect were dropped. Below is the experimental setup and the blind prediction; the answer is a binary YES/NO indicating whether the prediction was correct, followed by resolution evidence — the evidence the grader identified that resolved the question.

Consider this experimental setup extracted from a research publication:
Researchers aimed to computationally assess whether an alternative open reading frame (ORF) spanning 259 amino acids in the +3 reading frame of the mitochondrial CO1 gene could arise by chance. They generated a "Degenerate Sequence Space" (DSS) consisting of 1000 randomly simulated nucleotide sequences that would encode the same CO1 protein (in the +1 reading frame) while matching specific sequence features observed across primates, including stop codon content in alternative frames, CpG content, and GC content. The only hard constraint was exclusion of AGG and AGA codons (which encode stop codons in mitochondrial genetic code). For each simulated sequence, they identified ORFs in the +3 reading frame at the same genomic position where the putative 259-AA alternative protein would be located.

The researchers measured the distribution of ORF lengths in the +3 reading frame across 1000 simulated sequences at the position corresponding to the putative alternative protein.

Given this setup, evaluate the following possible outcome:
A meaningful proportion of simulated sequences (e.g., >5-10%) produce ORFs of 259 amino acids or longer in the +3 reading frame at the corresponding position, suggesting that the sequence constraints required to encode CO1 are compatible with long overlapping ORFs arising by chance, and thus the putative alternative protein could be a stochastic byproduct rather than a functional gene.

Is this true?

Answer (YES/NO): NO